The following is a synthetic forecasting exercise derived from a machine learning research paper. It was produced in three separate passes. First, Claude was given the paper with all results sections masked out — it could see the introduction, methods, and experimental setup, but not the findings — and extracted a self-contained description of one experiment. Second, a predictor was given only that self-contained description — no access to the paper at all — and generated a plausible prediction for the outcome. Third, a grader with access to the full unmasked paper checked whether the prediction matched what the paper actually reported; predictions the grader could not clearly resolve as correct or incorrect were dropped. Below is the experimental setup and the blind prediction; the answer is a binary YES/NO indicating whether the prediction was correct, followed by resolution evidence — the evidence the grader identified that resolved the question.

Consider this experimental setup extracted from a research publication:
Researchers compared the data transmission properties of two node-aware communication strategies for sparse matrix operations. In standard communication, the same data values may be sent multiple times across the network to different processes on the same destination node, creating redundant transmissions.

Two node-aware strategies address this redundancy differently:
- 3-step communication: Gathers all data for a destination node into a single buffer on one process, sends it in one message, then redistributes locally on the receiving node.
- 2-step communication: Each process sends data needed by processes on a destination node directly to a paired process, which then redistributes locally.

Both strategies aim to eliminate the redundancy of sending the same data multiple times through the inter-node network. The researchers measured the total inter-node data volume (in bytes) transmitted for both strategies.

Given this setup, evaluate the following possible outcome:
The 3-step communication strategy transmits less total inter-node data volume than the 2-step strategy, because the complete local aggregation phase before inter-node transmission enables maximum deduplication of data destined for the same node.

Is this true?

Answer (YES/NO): NO